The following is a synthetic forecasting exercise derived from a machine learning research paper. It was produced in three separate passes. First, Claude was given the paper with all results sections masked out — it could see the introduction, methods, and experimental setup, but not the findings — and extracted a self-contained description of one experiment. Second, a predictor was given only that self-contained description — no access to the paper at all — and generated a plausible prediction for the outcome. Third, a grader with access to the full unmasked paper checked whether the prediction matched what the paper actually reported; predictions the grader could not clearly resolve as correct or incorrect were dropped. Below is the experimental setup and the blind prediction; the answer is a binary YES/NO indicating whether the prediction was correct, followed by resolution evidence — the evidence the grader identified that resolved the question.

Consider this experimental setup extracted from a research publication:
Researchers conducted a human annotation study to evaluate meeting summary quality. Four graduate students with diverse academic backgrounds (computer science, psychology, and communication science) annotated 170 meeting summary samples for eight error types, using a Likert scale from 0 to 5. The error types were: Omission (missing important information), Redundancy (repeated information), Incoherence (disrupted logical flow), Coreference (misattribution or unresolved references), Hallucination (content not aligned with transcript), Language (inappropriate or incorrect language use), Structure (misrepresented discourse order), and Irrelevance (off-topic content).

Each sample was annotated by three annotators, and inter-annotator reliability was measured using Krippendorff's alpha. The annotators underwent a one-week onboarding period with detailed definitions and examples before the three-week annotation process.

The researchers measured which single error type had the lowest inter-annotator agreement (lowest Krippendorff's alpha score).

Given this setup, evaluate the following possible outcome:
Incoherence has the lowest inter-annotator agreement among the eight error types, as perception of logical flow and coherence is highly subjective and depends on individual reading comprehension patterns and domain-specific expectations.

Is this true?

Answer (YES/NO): NO